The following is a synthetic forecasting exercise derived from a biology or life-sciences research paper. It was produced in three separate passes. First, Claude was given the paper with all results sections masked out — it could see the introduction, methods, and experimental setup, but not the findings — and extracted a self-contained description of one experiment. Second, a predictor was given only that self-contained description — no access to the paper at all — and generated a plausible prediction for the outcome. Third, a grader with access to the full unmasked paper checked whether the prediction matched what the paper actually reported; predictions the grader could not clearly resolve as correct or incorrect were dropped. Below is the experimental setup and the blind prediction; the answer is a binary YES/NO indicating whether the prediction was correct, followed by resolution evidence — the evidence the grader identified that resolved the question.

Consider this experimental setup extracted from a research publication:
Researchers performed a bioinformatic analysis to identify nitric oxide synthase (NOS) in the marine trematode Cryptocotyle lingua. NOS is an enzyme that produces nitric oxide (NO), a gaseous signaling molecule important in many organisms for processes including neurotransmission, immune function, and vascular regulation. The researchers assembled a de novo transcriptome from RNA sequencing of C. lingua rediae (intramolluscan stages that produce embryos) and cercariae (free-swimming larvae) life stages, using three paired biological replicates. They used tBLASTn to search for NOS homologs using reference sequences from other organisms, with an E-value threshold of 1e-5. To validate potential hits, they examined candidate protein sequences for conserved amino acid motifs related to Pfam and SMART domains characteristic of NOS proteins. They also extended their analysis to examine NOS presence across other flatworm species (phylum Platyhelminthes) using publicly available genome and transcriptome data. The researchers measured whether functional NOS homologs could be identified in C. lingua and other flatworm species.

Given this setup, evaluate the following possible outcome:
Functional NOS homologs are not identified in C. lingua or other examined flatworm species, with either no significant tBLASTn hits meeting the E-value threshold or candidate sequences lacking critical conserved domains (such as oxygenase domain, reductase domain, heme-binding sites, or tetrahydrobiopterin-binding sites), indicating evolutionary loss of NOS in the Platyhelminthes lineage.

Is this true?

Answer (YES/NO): YES